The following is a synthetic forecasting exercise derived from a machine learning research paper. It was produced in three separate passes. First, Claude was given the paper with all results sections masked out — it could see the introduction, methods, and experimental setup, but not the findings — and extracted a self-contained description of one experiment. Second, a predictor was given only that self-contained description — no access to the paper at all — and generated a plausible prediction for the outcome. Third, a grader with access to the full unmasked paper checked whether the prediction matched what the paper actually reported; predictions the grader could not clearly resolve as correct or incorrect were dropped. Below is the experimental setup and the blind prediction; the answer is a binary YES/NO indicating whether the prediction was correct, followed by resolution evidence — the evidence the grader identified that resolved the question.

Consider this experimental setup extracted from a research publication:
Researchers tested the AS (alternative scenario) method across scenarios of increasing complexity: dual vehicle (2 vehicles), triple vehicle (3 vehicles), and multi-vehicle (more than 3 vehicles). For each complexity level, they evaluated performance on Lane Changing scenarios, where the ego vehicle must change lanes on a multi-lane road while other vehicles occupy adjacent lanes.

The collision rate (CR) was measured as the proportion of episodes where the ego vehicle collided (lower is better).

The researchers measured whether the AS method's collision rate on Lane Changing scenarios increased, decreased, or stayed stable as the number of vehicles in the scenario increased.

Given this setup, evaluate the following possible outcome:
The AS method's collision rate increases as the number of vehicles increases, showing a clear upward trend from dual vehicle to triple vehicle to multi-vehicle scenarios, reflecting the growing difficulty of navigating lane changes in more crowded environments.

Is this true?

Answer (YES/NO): NO